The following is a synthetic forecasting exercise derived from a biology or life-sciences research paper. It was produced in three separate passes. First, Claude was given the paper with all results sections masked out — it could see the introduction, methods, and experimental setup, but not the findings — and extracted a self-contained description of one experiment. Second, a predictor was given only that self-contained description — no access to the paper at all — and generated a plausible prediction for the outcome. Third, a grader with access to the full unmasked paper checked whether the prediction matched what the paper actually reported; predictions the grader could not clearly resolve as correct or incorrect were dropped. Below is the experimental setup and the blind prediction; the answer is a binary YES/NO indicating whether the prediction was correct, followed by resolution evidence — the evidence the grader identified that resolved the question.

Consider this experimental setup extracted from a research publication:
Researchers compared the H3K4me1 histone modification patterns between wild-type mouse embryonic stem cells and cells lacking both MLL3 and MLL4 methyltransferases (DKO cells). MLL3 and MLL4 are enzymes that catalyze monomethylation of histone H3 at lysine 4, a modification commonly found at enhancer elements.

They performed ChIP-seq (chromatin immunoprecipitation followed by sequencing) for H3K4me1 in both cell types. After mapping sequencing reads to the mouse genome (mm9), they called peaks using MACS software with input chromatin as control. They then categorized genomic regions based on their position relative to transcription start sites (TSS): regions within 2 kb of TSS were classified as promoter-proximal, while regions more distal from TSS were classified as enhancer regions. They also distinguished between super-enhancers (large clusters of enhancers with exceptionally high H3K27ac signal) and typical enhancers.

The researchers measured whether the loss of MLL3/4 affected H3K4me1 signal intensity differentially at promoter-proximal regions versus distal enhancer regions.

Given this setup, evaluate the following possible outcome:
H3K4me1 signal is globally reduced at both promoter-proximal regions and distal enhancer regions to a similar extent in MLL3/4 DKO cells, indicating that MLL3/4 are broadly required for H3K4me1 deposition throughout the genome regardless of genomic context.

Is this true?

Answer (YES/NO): NO